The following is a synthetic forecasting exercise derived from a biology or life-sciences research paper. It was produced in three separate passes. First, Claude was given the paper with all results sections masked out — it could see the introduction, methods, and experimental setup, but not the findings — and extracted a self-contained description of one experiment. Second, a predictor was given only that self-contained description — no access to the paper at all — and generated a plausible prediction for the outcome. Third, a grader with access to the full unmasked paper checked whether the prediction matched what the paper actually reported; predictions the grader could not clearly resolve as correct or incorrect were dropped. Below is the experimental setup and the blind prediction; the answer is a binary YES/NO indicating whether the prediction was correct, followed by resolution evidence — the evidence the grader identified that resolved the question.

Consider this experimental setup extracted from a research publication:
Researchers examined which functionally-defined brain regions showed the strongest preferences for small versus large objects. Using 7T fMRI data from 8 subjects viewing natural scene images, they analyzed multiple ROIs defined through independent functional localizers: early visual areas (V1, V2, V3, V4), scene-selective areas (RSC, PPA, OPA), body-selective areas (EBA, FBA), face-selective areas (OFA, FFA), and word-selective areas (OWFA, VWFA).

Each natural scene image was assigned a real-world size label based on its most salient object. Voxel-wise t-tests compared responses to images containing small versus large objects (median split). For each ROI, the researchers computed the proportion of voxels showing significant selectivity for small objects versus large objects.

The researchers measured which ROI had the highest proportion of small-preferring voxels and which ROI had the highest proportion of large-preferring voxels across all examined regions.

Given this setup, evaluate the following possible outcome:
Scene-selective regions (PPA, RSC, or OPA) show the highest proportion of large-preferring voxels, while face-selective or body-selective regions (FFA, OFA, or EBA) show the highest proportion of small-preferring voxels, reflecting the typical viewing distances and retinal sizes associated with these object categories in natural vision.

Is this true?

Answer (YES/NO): NO